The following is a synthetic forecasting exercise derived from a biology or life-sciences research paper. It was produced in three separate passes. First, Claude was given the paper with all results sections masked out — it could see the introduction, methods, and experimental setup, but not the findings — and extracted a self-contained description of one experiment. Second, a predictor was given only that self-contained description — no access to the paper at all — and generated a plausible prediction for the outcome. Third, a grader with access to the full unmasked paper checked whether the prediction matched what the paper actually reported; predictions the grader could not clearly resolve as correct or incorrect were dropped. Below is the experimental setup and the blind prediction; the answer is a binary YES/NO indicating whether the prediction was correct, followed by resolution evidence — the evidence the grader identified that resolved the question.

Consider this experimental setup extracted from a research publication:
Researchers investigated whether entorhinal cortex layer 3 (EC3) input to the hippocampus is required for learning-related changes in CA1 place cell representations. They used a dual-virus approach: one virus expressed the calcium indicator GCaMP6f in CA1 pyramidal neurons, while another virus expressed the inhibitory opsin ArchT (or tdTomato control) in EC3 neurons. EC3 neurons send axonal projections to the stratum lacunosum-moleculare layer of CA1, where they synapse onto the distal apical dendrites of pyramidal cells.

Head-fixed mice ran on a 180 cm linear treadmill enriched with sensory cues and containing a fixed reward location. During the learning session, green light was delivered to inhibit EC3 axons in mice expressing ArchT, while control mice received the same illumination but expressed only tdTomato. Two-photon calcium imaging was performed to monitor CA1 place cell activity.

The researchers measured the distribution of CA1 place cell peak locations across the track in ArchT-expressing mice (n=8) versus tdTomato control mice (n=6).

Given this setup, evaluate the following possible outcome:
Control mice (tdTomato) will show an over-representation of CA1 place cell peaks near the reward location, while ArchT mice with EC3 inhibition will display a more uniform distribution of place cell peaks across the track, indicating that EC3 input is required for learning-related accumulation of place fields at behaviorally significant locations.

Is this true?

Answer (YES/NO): YES